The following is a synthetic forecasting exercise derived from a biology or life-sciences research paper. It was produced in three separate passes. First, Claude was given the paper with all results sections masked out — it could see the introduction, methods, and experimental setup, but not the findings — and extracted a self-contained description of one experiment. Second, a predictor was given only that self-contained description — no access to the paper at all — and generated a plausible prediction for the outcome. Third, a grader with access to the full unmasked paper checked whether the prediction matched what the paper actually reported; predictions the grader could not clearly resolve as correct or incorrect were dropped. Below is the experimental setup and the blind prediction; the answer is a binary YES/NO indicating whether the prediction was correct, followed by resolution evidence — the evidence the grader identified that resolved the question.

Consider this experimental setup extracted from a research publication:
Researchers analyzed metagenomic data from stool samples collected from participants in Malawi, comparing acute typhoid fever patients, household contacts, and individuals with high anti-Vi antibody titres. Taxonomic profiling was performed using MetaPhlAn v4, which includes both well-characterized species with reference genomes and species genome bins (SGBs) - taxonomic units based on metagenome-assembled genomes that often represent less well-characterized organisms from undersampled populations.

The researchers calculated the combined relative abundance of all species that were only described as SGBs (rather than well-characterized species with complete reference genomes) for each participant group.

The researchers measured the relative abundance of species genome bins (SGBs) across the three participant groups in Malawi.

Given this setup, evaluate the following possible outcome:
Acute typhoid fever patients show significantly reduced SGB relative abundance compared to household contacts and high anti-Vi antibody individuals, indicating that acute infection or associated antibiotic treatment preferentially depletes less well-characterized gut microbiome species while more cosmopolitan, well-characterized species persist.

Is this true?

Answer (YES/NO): NO